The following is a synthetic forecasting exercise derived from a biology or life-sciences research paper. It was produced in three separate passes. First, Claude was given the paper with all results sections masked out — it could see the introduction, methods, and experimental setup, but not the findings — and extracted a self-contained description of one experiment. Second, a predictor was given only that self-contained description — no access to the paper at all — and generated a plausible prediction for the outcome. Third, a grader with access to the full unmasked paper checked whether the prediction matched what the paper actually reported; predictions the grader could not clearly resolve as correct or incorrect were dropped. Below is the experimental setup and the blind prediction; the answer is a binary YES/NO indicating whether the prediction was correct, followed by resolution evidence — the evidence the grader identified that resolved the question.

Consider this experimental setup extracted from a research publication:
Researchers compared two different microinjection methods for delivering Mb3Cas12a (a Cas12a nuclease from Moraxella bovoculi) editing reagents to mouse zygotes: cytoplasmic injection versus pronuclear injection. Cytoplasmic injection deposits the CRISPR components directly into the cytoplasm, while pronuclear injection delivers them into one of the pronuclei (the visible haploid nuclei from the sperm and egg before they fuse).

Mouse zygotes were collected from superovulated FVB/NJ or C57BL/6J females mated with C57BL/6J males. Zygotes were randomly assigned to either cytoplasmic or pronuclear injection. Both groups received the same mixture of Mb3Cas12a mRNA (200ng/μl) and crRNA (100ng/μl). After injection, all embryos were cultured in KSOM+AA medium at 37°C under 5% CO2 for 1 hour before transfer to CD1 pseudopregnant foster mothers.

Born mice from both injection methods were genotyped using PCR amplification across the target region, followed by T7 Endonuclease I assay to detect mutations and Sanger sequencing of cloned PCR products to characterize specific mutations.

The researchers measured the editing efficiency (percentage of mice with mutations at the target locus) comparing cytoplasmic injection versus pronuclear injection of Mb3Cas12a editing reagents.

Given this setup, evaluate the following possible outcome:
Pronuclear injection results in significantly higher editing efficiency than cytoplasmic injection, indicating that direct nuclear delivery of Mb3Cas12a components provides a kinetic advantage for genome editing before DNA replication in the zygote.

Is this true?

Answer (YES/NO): NO